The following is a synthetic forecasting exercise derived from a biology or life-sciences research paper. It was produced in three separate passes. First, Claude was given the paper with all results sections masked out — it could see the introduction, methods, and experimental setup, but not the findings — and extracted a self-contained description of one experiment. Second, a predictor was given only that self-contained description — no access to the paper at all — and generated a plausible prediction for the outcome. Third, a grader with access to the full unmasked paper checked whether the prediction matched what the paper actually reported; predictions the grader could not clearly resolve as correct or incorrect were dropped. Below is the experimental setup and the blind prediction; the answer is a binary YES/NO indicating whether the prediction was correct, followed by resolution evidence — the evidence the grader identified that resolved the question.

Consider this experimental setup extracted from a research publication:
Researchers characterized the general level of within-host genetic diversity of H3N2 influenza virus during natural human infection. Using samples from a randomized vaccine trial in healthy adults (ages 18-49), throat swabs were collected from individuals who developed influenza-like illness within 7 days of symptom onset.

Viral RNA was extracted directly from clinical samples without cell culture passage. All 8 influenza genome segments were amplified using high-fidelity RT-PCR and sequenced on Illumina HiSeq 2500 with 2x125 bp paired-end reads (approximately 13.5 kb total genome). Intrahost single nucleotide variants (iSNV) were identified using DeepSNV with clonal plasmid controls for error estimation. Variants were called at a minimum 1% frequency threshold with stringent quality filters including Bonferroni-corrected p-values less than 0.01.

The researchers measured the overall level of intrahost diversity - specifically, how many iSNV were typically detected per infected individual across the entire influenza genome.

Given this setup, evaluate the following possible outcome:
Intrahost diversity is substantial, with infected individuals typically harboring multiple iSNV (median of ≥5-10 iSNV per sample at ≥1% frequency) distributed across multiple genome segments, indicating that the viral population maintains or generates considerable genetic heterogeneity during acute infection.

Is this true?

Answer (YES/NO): NO